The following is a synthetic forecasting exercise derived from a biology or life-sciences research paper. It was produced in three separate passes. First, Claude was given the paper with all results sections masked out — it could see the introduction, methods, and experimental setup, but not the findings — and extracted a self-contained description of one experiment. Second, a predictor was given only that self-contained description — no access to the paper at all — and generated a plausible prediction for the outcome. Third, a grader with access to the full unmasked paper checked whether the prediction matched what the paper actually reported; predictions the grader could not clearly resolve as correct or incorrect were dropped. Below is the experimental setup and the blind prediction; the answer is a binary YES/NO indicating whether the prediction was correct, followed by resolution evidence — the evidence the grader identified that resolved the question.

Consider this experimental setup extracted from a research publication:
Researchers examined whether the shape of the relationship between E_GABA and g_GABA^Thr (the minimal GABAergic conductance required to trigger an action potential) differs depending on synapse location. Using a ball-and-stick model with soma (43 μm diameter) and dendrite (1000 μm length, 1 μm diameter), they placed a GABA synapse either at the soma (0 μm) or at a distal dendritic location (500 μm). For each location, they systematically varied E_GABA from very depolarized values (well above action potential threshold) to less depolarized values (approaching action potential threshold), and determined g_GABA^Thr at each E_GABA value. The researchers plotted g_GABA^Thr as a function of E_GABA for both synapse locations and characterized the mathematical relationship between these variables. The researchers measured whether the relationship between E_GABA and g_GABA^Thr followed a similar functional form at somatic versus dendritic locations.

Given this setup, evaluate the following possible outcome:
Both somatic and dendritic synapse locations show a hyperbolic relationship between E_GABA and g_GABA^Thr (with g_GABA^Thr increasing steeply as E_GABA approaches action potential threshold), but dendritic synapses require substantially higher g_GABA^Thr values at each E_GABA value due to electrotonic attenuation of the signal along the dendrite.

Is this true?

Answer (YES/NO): NO